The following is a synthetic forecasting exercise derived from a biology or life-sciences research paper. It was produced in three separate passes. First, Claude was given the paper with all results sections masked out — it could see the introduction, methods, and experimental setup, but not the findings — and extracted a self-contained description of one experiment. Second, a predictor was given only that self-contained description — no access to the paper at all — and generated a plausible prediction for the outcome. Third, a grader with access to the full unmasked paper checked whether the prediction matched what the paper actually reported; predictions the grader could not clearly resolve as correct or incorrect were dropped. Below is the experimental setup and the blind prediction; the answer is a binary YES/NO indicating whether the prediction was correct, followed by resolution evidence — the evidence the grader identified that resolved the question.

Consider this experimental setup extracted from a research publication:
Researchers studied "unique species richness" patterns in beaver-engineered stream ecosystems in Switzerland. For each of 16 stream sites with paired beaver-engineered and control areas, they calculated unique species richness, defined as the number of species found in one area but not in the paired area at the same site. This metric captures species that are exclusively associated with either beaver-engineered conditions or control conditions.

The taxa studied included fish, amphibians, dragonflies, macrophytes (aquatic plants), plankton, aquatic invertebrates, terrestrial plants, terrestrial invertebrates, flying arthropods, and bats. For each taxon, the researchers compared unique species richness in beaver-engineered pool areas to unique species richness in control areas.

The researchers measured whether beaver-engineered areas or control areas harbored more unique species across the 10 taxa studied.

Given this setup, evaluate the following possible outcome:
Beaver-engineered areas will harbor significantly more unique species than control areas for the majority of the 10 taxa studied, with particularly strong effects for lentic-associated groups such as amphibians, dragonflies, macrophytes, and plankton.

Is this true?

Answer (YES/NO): YES